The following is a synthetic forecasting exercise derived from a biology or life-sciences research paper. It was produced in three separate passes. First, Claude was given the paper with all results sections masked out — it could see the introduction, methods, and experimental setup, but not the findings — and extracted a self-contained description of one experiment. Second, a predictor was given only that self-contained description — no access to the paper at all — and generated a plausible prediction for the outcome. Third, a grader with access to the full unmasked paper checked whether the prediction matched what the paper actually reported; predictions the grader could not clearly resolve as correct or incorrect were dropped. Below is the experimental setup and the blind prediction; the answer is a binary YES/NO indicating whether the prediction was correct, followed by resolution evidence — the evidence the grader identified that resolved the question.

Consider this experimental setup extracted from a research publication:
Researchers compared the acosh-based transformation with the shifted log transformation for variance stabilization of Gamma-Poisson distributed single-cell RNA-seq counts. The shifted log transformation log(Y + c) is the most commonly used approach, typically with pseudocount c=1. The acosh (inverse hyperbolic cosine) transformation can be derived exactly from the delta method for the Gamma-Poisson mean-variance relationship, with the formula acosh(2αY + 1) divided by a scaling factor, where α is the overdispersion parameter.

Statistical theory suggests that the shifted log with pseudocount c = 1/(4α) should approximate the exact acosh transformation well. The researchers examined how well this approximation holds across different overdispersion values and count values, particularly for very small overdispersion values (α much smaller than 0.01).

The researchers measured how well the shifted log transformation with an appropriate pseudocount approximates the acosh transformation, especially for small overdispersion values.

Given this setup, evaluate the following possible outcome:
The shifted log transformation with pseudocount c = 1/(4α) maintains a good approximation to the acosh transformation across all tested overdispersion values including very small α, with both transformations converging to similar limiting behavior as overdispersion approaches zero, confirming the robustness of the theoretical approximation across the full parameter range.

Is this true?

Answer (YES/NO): NO